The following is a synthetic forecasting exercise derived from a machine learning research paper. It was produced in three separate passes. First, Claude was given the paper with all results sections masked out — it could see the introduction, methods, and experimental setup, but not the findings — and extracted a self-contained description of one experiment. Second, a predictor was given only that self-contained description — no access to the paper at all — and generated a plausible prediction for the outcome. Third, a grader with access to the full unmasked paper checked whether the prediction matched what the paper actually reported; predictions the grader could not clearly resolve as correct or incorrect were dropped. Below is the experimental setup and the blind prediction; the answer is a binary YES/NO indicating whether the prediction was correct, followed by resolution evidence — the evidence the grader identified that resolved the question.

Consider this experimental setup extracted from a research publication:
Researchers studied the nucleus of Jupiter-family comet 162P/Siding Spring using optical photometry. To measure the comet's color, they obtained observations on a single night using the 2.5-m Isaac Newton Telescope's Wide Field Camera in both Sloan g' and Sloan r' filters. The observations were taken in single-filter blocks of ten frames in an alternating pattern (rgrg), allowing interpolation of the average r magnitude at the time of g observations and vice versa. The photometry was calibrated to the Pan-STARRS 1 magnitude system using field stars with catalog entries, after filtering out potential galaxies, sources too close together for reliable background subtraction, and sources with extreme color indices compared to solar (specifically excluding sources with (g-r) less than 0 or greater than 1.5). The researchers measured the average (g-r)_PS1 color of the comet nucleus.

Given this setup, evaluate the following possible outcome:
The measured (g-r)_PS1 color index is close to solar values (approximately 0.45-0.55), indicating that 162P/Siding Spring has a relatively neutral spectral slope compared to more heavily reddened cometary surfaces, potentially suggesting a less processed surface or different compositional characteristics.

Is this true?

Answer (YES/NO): YES